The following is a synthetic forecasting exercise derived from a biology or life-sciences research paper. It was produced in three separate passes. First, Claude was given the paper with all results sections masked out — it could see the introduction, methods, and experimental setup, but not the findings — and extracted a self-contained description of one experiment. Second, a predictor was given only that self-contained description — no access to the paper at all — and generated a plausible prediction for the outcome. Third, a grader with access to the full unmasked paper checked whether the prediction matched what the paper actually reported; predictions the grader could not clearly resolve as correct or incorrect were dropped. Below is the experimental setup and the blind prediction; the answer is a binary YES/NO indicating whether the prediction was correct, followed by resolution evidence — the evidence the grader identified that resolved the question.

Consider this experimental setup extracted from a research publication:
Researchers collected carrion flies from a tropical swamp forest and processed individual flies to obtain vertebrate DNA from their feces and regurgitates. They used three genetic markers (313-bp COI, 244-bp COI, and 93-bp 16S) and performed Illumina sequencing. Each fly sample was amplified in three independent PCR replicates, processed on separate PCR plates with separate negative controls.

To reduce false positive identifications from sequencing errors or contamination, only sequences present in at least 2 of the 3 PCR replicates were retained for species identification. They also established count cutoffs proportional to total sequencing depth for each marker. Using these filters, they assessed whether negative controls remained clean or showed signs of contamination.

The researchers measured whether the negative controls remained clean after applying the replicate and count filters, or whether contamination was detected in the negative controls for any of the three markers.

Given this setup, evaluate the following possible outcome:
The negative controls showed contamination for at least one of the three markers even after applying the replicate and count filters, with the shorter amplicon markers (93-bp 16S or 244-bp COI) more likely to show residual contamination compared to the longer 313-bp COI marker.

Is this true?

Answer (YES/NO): YES